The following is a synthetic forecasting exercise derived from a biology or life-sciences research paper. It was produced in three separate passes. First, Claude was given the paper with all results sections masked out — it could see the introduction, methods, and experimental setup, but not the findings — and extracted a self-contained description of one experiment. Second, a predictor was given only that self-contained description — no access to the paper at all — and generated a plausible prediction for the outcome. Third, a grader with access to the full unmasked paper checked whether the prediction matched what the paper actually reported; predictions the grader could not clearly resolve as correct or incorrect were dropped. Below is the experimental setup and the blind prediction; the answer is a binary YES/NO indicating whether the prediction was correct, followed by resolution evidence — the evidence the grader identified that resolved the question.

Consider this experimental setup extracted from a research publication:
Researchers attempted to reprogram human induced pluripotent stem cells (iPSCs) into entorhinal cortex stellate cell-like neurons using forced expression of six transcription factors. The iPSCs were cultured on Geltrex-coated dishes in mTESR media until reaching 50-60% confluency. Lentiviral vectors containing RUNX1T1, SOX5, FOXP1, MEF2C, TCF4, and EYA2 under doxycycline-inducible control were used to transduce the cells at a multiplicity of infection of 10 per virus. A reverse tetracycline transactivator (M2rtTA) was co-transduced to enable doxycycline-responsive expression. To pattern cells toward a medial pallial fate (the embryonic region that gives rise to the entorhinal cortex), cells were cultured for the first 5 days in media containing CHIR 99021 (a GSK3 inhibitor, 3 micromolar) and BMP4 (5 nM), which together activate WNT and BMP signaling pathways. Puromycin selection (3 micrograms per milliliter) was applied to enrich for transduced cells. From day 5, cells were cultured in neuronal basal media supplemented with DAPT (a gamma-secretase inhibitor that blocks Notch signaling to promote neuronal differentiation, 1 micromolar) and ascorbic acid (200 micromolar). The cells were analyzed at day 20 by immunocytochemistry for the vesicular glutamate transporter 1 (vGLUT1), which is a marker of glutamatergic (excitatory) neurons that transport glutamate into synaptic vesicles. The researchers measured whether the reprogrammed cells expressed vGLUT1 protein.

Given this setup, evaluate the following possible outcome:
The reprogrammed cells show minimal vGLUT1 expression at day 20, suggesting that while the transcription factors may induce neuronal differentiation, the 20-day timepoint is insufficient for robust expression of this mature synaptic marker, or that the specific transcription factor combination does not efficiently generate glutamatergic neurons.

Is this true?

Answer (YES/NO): NO